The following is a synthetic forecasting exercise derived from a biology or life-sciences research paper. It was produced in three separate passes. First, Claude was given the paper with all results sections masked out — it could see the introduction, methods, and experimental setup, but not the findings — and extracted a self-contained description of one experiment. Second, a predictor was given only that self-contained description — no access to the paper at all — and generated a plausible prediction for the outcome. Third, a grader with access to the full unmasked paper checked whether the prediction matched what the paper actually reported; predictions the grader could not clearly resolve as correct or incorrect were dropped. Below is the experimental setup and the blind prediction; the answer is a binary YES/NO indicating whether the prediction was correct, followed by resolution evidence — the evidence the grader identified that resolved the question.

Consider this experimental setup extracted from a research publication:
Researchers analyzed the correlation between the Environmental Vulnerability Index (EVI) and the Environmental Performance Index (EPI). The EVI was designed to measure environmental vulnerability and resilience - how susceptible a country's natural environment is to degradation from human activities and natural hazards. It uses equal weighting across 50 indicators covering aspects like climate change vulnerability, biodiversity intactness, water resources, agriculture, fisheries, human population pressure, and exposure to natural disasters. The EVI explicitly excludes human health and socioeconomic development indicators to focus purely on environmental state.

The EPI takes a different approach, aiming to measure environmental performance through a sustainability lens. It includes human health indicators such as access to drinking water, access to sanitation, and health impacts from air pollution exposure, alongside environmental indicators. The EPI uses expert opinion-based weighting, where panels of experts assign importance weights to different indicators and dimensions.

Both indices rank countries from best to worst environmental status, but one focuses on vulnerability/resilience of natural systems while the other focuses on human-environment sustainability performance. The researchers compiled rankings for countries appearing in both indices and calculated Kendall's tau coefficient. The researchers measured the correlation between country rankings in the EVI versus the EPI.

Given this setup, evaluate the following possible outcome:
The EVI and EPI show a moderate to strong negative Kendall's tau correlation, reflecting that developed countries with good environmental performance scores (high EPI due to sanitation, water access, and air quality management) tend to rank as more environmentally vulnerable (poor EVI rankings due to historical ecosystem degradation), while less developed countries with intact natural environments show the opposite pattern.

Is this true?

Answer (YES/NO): NO